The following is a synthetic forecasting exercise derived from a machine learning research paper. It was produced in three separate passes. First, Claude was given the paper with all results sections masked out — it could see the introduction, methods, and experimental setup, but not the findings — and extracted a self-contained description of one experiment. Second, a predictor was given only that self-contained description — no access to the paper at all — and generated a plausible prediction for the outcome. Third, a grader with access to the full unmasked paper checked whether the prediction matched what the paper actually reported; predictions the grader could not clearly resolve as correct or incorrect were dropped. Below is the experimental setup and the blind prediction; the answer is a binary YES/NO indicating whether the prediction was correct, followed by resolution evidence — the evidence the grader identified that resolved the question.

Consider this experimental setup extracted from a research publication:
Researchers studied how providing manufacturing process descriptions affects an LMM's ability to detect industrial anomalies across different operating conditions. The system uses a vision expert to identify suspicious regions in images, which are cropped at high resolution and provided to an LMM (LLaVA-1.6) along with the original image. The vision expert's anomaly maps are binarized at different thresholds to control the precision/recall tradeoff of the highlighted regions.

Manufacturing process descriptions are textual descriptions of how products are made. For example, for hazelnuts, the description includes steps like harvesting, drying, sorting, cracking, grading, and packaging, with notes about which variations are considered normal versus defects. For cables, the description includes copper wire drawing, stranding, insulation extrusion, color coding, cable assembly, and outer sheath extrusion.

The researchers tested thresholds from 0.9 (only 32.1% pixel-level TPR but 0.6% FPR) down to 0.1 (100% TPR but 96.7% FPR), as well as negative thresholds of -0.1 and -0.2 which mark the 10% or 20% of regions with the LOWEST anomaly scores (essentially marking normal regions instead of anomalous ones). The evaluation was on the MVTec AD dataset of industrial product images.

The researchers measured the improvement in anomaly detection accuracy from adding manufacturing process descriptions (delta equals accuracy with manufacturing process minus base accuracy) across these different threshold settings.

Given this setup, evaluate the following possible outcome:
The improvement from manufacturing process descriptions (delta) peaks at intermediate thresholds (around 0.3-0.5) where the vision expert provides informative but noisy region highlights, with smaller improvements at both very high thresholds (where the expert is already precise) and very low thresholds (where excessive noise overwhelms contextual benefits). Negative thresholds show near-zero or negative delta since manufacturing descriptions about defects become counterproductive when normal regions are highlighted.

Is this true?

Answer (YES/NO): NO